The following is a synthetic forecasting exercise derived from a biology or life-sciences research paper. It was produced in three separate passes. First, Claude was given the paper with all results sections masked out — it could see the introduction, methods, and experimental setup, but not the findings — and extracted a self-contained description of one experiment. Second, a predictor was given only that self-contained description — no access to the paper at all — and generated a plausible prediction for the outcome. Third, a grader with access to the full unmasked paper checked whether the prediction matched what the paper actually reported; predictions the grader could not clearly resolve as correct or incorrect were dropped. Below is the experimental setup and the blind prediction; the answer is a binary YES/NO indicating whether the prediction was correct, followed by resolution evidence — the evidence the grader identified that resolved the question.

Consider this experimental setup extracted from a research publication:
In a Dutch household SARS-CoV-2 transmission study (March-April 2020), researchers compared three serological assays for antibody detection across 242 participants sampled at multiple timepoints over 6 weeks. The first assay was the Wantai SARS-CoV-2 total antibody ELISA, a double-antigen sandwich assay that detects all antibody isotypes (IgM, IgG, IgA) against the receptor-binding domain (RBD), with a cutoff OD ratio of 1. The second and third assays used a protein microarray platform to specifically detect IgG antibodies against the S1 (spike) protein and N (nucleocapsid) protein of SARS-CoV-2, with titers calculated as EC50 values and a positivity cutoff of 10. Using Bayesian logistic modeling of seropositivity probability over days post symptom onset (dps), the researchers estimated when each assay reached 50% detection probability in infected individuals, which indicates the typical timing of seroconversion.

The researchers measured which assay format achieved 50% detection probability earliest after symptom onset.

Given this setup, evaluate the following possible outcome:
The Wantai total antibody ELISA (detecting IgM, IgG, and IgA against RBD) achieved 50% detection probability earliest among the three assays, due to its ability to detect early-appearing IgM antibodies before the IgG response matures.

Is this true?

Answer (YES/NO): YES